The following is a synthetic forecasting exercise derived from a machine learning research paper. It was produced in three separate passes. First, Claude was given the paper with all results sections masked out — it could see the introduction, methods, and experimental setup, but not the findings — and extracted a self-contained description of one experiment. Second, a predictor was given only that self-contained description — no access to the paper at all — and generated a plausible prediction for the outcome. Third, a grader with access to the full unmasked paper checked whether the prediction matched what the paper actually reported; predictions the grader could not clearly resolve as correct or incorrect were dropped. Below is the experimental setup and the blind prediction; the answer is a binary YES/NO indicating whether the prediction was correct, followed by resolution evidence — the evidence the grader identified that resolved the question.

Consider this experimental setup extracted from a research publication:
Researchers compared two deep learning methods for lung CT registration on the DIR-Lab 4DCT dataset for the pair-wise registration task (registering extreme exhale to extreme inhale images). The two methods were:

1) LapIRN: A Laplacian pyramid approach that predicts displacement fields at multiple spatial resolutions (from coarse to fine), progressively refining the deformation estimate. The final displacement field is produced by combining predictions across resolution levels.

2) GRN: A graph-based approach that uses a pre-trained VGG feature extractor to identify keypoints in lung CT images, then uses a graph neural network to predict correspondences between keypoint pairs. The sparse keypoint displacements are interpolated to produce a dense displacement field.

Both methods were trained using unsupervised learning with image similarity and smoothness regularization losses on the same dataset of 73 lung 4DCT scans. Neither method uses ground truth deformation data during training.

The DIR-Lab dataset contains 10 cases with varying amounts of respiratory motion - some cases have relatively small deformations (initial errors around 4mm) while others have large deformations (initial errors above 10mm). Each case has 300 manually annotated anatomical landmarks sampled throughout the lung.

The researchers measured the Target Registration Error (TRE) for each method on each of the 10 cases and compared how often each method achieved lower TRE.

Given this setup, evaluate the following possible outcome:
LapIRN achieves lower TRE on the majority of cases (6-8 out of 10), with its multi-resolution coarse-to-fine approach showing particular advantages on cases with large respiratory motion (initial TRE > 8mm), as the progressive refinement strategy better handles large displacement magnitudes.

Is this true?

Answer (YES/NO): NO